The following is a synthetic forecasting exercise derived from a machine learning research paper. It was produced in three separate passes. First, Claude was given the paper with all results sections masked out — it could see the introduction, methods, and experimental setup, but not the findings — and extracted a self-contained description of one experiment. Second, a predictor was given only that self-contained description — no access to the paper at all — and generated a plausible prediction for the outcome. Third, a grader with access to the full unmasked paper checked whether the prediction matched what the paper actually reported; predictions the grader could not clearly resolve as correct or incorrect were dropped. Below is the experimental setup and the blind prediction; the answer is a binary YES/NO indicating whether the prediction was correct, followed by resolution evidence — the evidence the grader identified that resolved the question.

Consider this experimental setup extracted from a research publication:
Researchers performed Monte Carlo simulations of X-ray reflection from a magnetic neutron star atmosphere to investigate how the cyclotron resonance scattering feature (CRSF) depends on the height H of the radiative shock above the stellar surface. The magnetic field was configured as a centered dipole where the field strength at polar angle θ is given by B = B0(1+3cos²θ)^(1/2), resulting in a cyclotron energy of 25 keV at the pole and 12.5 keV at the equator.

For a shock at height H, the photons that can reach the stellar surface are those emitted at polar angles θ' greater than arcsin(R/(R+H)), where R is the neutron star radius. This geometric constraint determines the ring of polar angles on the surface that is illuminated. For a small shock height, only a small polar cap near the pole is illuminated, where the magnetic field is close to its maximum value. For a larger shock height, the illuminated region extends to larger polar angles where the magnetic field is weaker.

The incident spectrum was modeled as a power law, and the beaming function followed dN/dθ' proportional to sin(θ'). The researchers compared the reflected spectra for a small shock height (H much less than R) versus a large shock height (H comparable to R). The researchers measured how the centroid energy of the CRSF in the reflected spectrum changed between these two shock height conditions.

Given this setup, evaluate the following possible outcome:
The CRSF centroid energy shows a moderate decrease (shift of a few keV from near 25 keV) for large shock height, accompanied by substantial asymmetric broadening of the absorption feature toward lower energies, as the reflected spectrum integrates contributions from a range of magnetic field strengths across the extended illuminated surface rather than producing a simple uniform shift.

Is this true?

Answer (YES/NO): NO